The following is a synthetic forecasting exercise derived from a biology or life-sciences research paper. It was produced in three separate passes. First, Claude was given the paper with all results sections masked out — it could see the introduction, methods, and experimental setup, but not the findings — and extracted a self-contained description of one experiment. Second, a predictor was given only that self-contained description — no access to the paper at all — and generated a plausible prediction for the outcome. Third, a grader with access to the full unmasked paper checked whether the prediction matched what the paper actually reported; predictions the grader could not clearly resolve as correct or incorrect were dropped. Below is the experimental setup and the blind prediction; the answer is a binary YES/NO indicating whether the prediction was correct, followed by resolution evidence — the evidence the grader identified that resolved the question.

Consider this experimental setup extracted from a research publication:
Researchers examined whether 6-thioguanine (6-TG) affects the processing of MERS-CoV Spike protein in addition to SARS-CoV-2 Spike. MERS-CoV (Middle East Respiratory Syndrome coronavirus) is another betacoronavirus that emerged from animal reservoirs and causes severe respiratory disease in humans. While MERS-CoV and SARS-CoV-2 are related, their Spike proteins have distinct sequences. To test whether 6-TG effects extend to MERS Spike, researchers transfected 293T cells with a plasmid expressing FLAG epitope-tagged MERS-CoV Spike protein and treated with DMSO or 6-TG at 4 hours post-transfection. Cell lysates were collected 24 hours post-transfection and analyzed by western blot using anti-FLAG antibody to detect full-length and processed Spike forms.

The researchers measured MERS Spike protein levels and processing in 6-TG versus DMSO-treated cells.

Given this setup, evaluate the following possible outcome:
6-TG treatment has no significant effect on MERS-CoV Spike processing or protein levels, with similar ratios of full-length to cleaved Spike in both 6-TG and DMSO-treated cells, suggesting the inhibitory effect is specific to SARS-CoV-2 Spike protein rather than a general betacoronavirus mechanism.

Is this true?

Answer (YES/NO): NO